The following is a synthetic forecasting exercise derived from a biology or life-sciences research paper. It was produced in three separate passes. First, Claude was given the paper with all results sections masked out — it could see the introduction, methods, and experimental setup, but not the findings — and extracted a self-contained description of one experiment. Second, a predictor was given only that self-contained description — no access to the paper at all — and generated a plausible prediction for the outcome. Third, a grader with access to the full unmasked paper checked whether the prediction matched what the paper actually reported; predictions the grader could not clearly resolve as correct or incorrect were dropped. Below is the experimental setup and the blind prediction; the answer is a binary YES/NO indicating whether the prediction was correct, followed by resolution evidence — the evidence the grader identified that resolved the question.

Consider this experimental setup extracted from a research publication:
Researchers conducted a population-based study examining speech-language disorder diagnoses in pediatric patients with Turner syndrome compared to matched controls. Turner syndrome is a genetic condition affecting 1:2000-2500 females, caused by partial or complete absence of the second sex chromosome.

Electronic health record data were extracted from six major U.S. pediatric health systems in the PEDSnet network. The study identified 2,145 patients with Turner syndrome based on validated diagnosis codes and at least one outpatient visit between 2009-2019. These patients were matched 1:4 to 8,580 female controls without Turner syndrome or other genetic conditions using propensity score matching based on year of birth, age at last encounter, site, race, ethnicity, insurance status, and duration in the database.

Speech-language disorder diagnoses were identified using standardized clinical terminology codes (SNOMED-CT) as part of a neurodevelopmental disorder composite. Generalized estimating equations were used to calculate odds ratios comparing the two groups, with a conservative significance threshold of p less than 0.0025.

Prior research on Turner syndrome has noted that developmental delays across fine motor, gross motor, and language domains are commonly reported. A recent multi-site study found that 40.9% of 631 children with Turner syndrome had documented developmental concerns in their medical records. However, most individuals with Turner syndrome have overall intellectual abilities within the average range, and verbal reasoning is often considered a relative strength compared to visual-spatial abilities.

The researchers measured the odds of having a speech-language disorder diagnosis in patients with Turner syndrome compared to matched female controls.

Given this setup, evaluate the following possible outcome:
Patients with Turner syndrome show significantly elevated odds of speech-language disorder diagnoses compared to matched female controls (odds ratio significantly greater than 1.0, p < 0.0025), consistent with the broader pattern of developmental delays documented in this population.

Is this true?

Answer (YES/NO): YES